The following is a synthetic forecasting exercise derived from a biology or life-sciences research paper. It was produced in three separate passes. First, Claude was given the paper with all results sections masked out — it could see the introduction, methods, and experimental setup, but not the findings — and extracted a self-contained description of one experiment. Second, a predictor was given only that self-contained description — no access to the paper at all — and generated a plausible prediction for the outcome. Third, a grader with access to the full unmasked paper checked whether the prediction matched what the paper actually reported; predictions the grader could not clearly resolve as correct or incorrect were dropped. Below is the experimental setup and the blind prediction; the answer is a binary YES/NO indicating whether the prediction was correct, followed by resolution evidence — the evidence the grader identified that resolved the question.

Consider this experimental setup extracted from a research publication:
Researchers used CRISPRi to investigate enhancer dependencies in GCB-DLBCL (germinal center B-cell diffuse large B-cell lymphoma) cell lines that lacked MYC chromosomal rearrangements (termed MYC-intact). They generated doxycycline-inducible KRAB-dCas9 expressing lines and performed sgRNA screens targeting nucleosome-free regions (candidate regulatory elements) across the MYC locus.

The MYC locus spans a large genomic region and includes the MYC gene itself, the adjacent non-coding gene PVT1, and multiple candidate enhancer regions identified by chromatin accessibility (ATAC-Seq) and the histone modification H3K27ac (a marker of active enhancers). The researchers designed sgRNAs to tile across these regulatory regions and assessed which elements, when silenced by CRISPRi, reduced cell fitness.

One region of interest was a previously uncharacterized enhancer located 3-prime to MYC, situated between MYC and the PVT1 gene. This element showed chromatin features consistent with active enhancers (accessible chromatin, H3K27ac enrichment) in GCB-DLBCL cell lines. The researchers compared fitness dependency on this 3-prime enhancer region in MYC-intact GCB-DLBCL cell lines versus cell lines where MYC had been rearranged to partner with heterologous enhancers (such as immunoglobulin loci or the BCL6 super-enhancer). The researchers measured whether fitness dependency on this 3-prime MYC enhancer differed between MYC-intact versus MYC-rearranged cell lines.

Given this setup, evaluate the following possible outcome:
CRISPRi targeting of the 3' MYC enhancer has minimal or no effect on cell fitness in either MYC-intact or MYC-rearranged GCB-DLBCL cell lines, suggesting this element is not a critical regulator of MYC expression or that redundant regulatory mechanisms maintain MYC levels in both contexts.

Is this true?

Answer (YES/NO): NO